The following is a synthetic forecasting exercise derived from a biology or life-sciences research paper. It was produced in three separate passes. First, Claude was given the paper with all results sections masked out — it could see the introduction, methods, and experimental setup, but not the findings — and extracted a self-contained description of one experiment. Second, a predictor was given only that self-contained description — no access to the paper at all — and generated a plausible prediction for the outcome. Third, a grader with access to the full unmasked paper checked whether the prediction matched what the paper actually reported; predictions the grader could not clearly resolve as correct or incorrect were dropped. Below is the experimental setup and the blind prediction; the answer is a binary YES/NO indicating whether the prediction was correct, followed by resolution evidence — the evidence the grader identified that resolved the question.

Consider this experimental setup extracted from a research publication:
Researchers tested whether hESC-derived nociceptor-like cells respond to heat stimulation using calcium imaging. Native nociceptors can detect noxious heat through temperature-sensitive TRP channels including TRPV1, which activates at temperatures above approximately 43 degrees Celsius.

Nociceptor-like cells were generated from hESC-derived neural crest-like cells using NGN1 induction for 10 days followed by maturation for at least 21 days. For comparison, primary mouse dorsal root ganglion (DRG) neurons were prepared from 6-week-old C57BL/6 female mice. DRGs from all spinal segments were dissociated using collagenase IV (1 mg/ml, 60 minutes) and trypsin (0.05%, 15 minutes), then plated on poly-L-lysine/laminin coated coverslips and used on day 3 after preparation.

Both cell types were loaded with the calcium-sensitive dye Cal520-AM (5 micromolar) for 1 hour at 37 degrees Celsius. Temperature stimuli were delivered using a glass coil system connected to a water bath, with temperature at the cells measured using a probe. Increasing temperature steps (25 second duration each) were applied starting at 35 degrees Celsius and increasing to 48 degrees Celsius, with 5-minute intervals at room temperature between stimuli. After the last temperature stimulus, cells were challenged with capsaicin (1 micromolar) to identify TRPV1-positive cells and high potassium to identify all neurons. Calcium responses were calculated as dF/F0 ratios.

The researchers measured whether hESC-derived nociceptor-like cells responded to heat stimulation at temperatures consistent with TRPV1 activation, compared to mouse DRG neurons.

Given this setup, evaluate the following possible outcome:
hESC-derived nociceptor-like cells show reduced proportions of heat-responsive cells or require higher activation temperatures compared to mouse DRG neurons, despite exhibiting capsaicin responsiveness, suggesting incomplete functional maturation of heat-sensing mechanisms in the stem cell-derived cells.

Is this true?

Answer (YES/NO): NO